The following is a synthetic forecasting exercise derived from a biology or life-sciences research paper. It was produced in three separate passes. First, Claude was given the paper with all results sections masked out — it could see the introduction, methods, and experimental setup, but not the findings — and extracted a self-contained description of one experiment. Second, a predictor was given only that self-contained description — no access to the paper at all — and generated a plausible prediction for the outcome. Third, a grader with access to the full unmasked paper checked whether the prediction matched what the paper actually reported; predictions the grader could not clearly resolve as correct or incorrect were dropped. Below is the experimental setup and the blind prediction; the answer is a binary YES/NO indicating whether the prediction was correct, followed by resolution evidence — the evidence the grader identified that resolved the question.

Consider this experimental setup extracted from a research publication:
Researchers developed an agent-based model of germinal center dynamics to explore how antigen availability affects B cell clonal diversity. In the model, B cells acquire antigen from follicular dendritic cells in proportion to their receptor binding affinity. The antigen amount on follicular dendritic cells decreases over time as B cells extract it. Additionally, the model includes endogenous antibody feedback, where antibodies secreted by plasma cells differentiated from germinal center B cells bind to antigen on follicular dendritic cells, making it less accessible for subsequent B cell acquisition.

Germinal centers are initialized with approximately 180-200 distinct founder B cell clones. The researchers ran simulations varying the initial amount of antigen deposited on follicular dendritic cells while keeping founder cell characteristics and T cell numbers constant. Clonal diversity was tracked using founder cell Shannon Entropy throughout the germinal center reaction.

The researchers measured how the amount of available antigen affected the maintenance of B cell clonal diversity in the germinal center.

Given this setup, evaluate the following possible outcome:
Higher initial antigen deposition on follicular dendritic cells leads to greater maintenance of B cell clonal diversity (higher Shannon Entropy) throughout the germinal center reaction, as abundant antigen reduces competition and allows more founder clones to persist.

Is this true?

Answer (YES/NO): YES